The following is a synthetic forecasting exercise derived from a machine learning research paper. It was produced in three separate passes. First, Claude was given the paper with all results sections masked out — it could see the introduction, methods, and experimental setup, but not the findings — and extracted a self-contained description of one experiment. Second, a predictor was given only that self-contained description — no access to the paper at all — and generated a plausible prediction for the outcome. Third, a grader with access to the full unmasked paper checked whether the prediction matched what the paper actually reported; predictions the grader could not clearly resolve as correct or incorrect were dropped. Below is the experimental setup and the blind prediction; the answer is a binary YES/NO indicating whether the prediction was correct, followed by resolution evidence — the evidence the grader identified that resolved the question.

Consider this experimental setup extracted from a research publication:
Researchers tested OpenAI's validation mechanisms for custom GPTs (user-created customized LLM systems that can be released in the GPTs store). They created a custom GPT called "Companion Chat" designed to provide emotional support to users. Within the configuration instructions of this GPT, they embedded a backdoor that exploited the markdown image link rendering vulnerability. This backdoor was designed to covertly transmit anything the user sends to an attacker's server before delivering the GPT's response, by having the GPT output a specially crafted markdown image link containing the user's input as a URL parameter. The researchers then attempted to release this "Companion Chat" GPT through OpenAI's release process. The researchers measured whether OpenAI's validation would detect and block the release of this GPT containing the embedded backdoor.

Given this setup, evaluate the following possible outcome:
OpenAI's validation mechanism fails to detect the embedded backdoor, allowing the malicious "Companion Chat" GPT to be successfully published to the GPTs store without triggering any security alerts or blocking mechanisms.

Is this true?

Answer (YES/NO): YES